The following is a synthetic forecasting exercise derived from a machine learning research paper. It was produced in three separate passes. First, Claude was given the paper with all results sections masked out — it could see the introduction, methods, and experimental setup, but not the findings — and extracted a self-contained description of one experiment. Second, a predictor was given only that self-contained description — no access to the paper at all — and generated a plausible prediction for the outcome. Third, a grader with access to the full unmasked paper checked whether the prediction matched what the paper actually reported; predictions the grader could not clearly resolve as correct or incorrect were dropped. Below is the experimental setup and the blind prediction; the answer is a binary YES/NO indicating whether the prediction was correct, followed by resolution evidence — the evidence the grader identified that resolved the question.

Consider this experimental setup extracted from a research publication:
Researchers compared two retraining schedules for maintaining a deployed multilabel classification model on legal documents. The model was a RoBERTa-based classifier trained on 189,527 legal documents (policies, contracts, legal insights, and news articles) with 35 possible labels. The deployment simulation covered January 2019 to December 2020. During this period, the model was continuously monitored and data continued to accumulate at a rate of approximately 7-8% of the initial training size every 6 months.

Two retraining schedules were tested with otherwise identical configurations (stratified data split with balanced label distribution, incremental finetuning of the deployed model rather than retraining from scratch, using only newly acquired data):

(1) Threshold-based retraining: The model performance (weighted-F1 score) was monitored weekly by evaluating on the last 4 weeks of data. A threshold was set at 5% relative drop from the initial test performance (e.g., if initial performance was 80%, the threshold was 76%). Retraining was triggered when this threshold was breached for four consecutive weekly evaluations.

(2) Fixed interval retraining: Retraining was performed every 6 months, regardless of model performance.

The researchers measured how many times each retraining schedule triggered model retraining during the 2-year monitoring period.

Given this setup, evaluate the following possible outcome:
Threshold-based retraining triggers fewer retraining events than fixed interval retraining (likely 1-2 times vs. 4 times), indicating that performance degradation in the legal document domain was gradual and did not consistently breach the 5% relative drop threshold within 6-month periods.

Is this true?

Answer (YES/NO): NO